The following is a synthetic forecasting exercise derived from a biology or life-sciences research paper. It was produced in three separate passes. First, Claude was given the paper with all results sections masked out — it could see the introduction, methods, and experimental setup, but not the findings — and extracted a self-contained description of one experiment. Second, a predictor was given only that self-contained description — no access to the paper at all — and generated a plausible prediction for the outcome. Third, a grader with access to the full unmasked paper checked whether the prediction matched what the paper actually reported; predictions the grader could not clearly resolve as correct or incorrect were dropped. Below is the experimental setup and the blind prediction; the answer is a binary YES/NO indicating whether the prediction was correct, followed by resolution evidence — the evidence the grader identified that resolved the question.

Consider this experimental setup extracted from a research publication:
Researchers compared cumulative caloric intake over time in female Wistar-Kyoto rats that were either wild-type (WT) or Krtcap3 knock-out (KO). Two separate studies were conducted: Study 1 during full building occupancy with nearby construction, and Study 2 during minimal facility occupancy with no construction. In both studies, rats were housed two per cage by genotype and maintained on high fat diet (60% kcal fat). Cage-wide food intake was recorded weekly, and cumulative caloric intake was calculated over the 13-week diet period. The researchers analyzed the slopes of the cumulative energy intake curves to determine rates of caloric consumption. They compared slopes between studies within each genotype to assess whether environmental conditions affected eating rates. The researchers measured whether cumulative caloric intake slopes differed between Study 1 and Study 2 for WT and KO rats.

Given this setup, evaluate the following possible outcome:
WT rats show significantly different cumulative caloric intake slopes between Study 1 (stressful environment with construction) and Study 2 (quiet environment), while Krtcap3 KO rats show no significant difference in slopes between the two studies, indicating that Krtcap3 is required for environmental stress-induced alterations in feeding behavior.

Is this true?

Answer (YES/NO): YES